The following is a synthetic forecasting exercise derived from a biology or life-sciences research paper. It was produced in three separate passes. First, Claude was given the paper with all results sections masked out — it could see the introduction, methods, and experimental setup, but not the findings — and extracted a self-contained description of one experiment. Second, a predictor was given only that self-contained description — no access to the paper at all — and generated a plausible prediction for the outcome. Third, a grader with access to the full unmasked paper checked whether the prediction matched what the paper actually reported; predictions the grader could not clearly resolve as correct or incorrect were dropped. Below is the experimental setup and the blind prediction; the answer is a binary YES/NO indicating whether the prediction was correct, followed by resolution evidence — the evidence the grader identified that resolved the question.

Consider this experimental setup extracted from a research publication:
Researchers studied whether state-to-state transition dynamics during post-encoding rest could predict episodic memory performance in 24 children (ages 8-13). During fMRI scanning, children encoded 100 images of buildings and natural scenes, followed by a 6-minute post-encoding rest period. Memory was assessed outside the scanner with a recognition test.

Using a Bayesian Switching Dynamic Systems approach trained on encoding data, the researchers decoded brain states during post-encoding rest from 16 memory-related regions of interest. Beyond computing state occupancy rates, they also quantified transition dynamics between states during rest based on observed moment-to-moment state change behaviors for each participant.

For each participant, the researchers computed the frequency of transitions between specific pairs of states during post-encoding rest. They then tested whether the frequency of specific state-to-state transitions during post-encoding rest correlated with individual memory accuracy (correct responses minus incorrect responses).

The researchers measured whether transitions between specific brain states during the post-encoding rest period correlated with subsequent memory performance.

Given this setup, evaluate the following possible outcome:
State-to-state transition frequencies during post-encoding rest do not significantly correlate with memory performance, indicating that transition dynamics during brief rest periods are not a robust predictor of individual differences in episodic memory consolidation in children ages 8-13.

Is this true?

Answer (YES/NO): NO